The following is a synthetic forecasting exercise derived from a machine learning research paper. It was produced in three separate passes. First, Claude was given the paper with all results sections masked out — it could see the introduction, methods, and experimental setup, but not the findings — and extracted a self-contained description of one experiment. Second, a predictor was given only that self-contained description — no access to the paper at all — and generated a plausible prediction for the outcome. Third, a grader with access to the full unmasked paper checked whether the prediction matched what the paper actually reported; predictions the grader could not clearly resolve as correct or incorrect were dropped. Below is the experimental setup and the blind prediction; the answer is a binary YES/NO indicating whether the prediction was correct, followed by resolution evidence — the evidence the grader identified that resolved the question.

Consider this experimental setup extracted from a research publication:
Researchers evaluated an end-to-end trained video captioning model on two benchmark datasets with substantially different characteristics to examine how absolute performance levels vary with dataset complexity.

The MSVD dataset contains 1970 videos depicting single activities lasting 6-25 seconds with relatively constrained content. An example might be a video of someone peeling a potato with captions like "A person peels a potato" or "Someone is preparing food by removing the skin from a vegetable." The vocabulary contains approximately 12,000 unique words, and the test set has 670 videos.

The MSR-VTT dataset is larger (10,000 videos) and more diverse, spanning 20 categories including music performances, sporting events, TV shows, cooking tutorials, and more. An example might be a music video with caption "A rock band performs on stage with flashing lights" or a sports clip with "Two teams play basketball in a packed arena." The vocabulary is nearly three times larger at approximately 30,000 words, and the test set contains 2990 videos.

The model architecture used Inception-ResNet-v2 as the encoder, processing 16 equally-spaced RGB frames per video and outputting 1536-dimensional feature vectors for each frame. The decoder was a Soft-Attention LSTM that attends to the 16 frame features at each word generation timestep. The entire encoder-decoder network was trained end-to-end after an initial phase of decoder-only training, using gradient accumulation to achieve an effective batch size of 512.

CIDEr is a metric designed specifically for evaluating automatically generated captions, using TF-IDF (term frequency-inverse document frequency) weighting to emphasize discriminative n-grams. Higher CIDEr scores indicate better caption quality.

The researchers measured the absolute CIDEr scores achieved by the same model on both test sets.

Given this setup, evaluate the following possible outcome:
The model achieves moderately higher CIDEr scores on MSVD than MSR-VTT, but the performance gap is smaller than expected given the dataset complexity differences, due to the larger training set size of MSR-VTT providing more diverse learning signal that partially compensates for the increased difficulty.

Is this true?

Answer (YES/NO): NO